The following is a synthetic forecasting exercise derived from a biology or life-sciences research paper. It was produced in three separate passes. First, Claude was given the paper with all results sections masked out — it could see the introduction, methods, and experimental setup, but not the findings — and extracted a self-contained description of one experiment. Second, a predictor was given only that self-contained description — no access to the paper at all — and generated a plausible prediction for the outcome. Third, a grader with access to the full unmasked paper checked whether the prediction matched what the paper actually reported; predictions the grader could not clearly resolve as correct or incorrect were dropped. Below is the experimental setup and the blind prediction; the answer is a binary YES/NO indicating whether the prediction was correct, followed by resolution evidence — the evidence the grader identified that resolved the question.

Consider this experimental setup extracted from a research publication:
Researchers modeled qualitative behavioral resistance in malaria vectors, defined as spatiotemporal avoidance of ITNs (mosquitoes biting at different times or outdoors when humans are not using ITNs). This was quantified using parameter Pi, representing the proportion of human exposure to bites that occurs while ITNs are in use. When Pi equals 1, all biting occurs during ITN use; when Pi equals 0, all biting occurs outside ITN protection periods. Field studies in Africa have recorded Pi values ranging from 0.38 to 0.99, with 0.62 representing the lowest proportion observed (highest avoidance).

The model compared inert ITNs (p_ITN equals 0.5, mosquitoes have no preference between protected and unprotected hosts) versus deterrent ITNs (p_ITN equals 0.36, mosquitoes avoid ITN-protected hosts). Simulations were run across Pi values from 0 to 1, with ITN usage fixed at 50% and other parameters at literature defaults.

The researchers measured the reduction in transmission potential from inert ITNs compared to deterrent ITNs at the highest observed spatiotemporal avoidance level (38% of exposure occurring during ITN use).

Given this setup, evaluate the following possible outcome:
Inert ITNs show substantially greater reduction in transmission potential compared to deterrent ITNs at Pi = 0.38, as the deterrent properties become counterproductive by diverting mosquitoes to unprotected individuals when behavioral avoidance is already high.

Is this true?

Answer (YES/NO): YES